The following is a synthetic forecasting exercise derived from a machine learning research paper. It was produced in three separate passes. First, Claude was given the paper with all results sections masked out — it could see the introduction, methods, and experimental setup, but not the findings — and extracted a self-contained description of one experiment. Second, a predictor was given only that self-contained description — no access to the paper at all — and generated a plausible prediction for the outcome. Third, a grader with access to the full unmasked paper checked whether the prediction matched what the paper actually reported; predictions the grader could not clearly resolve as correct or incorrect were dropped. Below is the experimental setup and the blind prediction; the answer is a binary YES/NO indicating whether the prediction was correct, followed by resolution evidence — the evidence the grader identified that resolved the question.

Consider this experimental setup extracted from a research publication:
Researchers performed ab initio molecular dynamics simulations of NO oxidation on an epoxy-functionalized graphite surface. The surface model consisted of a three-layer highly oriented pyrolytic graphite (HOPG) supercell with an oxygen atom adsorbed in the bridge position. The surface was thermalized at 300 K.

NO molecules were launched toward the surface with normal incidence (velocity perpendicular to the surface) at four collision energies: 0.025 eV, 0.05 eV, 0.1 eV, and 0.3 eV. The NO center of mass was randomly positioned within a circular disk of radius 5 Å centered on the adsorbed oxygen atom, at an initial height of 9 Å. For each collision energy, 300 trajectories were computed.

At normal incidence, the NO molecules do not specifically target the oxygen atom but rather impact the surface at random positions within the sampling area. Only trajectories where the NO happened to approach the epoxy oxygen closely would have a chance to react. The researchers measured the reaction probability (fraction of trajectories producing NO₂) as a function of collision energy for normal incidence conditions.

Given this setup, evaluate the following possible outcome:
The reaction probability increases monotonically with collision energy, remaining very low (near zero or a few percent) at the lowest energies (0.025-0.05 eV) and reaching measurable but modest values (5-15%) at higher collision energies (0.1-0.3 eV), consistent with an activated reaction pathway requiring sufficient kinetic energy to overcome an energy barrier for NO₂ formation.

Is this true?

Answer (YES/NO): NO